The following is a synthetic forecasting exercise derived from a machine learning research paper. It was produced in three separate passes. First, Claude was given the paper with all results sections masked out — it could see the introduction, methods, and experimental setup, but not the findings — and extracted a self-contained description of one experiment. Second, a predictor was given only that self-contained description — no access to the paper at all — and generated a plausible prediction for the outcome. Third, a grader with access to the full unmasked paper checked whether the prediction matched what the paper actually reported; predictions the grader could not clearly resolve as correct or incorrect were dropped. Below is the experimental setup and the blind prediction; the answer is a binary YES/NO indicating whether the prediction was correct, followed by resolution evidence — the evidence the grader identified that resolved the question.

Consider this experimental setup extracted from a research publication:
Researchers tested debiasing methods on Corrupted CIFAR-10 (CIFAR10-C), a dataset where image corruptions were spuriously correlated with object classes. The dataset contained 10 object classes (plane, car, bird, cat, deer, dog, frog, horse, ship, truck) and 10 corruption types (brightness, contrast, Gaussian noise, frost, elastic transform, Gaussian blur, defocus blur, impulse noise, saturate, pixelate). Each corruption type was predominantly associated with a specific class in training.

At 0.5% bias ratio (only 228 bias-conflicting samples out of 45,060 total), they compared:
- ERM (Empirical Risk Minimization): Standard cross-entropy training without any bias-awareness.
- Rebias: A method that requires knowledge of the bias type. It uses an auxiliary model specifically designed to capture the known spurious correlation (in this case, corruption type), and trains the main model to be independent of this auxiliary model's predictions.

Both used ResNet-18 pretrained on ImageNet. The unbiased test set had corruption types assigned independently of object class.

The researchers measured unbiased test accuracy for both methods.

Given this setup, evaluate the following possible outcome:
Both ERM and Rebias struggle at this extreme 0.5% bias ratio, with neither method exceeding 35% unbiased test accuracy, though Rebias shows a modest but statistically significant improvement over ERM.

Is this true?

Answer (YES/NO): NO